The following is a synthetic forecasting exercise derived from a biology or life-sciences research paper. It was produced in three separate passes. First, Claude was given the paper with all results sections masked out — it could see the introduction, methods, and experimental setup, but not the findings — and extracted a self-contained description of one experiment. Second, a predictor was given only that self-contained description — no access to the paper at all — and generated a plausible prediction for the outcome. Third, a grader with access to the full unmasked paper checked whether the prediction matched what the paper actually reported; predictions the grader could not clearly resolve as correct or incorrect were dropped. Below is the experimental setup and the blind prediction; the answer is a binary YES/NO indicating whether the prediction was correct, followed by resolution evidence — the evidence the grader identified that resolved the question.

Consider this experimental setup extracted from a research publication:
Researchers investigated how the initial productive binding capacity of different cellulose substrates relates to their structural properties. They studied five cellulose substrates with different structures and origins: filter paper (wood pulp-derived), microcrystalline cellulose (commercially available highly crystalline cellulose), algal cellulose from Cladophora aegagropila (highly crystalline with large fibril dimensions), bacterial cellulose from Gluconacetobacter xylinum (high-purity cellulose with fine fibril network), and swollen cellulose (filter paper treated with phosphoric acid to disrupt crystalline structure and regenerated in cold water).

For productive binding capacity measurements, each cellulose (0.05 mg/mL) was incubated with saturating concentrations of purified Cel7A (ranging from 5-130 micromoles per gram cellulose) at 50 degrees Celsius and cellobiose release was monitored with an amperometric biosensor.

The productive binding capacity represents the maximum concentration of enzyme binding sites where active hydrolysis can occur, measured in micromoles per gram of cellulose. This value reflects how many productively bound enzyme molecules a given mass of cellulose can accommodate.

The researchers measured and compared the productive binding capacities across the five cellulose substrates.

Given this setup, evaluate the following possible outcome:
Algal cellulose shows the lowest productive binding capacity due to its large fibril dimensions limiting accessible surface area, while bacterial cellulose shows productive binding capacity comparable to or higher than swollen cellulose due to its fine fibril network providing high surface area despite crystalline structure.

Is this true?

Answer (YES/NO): NO